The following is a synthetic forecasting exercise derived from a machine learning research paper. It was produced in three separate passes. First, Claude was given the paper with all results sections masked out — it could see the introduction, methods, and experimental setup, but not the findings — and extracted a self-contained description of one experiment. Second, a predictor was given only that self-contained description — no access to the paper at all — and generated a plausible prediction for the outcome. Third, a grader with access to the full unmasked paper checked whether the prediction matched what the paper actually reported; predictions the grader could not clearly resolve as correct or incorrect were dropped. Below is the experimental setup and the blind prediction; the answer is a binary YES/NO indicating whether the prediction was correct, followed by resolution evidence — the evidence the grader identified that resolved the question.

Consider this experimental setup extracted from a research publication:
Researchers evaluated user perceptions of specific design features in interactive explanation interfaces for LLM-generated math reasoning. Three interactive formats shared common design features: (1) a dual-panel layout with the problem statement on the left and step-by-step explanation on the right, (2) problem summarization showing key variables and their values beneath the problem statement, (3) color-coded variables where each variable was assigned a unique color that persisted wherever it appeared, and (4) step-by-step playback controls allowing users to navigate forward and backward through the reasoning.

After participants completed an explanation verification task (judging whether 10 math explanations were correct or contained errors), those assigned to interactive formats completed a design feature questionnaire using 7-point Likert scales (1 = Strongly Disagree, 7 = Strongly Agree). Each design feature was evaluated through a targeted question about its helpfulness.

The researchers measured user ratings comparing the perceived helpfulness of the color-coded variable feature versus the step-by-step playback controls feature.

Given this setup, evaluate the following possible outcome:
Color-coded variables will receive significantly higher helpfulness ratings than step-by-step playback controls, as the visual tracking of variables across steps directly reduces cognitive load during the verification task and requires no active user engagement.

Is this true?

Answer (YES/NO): NO